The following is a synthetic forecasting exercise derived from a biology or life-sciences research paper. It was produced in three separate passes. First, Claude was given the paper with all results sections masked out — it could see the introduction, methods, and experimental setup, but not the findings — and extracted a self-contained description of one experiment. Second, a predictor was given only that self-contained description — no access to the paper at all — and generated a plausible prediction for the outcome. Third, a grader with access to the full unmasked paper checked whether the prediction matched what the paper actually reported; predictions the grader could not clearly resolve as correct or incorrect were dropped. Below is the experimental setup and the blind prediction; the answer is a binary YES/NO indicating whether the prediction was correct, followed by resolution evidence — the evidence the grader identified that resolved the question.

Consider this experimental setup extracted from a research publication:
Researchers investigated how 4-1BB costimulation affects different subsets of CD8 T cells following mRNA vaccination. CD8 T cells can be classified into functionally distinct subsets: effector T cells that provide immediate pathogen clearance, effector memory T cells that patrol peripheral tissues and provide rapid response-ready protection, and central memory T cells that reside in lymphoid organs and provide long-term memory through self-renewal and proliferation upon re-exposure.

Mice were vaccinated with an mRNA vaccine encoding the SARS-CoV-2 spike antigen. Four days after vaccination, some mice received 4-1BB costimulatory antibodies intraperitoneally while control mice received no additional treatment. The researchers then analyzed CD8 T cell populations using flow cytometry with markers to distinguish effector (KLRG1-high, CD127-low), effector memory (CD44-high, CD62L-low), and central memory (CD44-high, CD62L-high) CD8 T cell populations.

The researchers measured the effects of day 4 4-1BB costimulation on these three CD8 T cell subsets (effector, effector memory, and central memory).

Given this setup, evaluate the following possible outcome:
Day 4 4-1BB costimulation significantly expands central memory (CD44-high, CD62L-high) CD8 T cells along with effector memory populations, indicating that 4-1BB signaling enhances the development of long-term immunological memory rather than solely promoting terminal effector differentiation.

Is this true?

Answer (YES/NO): NO